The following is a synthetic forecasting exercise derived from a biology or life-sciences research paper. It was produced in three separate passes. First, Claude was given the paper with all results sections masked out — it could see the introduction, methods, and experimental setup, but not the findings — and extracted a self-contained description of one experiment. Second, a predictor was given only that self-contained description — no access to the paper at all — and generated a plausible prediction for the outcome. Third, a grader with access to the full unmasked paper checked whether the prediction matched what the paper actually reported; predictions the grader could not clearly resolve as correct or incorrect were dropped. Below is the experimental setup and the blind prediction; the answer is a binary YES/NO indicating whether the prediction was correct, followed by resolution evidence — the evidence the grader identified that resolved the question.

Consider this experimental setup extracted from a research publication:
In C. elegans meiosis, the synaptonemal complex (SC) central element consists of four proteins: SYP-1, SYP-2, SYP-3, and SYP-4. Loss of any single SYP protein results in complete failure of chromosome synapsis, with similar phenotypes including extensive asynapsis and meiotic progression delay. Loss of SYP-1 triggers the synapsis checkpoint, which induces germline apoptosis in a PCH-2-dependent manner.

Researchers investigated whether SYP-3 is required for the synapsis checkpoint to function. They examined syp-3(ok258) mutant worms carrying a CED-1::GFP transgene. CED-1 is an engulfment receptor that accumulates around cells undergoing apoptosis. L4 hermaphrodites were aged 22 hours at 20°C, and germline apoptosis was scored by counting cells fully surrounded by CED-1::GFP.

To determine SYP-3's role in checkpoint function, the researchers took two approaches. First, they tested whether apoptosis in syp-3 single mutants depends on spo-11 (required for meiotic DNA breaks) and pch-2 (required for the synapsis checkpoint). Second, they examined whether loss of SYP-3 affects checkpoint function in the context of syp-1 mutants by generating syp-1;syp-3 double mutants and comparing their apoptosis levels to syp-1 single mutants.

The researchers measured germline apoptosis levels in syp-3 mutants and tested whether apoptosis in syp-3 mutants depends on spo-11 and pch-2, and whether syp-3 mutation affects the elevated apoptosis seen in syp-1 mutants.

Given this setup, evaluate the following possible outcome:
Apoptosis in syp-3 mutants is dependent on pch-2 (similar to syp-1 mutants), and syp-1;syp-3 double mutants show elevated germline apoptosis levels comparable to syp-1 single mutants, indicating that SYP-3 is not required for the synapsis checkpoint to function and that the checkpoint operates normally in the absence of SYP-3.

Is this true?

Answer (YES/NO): NO